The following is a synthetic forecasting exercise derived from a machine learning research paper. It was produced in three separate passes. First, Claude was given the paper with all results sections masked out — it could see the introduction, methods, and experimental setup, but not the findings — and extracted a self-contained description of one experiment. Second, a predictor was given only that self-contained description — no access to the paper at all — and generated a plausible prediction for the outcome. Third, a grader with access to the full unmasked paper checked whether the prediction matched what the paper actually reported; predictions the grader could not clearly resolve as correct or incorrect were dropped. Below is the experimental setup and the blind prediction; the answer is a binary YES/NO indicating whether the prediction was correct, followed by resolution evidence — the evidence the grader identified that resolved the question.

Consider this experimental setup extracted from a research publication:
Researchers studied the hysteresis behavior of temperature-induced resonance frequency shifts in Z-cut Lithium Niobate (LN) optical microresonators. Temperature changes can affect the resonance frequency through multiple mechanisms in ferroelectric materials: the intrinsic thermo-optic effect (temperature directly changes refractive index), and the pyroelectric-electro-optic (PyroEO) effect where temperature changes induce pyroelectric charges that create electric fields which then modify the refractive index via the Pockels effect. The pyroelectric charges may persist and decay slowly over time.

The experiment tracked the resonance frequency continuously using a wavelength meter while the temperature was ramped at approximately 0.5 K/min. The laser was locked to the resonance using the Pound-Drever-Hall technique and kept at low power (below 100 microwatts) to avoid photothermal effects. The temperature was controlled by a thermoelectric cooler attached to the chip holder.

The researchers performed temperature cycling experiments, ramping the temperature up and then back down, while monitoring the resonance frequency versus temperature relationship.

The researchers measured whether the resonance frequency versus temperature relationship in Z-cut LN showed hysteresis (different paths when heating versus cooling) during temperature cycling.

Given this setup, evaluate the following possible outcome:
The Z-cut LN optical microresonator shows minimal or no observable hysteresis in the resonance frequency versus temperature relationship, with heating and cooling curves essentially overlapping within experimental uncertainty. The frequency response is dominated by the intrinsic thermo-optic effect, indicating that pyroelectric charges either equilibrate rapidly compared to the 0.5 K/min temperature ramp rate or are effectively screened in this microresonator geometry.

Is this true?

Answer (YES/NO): NO